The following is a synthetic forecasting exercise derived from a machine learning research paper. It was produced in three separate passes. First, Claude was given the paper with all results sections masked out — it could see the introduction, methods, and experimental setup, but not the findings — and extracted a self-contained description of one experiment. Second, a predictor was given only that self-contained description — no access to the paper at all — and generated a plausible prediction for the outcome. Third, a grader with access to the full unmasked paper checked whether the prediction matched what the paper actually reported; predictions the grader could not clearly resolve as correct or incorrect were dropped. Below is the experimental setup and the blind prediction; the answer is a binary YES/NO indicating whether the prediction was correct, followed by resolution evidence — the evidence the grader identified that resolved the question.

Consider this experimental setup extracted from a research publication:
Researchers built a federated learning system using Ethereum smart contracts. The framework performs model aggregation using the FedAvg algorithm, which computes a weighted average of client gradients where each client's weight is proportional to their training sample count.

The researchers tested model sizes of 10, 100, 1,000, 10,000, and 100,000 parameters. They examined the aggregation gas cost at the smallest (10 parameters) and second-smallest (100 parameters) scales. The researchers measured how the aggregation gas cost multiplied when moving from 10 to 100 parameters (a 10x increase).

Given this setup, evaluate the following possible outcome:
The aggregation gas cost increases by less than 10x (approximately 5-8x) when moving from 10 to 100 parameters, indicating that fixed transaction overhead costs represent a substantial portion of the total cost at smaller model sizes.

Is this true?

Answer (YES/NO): YES